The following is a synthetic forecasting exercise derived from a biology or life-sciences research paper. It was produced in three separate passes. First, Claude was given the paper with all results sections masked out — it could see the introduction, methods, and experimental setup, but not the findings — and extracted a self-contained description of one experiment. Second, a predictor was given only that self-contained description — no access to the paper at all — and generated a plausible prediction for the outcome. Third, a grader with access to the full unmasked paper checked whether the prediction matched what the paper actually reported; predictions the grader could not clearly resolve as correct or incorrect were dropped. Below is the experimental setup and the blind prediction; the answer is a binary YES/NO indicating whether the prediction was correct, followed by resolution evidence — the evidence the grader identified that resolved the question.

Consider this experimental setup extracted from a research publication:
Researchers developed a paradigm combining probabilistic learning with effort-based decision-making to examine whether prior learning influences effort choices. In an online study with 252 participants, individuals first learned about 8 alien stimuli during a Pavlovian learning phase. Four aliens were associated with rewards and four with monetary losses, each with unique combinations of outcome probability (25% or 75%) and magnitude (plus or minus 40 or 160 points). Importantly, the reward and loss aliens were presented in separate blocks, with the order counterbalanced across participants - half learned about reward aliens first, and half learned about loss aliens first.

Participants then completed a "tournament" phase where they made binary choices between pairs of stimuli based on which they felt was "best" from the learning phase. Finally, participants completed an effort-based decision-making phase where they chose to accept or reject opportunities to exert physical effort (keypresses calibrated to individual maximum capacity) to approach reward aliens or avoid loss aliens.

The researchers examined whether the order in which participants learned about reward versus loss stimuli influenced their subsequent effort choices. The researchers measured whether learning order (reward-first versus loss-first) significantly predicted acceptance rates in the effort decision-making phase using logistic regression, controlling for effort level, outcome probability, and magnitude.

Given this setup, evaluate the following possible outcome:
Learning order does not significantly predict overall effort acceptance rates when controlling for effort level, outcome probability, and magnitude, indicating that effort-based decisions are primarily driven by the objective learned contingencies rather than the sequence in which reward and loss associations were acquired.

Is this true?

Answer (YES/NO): NO